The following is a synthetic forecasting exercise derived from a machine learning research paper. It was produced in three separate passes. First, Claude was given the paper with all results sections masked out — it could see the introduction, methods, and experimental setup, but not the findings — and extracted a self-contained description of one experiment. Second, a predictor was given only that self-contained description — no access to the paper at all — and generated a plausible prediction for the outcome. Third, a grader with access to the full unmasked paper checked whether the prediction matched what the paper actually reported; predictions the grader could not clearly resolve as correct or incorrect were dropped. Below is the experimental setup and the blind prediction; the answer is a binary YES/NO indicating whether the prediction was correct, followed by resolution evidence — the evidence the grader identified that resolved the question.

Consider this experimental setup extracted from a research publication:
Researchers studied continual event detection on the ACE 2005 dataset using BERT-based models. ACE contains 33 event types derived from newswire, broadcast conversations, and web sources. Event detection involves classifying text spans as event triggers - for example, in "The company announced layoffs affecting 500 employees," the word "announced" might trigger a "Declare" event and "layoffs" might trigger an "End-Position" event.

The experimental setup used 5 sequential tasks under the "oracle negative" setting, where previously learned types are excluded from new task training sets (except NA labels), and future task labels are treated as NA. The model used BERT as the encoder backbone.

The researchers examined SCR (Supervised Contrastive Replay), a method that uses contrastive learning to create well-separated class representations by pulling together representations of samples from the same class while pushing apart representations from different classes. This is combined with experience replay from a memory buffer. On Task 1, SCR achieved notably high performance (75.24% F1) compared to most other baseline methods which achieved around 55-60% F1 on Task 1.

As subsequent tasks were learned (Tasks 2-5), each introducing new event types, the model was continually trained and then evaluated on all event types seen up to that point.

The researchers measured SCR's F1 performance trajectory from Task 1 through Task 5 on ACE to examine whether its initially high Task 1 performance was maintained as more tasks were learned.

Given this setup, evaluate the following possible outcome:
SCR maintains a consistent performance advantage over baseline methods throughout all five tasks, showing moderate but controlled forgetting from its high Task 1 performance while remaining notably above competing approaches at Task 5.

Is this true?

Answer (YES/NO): NO